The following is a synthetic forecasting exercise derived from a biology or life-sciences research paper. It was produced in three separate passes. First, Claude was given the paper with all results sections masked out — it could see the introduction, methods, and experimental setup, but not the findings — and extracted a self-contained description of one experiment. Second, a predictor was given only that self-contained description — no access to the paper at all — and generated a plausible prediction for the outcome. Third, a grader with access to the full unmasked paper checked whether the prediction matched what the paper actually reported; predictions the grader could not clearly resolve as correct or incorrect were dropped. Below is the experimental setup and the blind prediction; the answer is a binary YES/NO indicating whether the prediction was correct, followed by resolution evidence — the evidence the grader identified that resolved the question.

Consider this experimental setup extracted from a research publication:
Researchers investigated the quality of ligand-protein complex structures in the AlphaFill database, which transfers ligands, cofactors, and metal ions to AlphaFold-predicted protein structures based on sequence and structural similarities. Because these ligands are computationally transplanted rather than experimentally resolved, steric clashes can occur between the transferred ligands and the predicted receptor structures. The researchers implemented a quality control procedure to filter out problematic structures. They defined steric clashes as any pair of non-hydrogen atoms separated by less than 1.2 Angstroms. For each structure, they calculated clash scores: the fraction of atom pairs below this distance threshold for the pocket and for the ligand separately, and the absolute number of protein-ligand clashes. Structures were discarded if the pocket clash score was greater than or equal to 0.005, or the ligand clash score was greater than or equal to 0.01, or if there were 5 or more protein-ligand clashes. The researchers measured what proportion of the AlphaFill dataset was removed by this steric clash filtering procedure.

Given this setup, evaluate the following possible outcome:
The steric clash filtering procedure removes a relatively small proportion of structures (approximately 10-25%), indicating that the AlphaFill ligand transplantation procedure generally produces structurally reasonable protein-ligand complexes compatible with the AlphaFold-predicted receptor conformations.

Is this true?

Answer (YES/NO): YES